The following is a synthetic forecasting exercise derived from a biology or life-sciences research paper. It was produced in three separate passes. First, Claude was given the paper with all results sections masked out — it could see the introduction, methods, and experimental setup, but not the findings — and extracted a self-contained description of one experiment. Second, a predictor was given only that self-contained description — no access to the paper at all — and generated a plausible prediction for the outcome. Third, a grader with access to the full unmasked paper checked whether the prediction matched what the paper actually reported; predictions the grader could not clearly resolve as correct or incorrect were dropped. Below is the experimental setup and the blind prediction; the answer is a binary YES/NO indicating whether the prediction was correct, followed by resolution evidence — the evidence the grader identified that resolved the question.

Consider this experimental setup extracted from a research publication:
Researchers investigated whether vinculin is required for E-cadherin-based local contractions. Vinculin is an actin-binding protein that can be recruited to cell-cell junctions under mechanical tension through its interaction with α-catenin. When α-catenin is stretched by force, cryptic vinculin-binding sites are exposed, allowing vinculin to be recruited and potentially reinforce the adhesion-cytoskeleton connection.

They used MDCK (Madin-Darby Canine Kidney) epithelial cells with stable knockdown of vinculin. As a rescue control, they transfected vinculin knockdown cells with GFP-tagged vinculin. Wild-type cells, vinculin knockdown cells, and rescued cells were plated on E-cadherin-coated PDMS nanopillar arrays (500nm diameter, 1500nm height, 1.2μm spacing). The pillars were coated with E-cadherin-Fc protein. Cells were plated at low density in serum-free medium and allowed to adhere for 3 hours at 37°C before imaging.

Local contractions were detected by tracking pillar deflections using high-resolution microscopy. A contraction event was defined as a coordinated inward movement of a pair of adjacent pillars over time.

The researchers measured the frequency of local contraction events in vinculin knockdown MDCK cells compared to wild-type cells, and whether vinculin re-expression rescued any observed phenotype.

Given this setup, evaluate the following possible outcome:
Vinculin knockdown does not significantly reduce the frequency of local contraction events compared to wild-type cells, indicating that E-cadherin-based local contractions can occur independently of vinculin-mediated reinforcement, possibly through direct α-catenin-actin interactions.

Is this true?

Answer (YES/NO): NO